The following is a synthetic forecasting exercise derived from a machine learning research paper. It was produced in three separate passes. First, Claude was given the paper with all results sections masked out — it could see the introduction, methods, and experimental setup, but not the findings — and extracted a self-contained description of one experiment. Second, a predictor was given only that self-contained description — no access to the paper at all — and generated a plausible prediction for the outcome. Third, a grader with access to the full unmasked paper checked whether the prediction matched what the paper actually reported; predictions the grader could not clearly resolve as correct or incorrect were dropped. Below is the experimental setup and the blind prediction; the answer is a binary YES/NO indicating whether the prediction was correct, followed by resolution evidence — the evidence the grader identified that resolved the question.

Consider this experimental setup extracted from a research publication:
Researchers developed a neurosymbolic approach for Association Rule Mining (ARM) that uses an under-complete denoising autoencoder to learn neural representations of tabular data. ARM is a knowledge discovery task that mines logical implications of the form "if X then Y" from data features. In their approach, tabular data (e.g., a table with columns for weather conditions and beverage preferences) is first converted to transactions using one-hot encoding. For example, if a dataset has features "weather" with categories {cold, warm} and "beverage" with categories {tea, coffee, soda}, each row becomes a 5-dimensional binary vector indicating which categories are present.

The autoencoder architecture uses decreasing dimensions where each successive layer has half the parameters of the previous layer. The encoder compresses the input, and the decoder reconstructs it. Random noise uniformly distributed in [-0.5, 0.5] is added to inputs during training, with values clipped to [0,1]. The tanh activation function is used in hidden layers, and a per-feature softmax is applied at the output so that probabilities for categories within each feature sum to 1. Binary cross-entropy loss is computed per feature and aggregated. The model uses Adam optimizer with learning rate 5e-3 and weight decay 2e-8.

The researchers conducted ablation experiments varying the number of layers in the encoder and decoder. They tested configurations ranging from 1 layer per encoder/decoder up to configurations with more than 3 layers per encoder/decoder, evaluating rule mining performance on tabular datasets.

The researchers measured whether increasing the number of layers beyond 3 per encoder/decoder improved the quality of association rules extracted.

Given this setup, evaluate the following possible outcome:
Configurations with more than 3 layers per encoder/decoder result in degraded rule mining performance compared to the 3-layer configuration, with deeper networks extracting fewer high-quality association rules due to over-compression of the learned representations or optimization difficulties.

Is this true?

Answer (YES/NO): NO